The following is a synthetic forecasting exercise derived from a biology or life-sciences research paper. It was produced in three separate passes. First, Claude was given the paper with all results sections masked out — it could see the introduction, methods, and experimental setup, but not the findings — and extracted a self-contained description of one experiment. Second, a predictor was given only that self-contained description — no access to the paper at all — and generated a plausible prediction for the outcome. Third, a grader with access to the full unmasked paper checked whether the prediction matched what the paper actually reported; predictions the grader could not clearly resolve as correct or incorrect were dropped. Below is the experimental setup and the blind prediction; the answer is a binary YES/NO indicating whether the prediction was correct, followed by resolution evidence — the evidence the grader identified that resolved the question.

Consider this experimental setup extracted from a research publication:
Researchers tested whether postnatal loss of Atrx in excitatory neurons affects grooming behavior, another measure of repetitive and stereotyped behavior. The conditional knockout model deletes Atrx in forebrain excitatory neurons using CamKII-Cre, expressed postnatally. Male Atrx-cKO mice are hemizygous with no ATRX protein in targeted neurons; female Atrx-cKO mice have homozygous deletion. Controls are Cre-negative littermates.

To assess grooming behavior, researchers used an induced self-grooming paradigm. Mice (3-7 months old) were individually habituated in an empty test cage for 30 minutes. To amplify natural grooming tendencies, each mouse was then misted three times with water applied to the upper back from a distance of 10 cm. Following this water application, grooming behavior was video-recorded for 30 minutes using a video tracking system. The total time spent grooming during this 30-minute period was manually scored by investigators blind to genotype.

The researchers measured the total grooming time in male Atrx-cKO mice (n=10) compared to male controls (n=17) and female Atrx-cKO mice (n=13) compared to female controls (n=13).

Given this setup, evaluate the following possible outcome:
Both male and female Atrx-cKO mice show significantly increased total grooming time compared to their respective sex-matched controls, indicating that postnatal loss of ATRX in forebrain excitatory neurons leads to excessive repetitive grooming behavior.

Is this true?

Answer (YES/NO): NO